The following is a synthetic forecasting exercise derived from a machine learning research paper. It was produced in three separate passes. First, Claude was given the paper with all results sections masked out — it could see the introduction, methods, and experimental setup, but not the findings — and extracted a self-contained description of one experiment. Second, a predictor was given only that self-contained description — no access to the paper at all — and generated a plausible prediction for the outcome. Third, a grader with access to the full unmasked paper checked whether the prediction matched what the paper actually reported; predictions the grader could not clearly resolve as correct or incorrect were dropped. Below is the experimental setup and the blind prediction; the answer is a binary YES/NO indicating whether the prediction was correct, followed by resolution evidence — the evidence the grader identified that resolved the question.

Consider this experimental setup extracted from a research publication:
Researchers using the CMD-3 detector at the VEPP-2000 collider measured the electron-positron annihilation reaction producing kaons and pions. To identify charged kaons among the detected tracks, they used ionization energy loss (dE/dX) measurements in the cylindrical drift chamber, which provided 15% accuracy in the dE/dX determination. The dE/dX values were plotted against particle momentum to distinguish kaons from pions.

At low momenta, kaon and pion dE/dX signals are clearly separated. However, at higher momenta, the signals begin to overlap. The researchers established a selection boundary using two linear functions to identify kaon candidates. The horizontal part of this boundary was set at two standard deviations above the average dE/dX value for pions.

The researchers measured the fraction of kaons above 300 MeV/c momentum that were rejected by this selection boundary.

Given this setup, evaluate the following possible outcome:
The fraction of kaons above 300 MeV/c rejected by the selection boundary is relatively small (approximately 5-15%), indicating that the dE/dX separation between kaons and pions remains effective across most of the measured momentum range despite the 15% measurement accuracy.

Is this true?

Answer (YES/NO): NO